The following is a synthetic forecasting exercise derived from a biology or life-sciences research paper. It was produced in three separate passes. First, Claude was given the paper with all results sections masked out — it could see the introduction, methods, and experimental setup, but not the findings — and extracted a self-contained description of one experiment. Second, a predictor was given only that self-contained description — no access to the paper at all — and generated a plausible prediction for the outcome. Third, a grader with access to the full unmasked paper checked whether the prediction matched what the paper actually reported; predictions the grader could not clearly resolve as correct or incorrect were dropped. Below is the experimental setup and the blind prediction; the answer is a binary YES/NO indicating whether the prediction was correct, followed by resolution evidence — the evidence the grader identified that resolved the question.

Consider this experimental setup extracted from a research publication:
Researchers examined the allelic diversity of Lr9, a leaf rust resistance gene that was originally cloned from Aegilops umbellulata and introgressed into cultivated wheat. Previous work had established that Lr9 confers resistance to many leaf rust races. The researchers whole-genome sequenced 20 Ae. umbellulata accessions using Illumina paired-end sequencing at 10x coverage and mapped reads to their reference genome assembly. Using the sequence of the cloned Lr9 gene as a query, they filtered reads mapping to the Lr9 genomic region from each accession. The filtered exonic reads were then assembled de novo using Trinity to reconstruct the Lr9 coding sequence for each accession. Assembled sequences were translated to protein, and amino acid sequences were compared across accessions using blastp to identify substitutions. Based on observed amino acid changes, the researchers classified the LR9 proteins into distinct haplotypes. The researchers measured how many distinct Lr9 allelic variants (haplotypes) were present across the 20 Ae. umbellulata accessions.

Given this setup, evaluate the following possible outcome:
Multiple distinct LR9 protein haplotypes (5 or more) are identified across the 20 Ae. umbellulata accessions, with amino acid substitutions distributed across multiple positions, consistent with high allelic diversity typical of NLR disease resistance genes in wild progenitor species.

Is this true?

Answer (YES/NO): YES